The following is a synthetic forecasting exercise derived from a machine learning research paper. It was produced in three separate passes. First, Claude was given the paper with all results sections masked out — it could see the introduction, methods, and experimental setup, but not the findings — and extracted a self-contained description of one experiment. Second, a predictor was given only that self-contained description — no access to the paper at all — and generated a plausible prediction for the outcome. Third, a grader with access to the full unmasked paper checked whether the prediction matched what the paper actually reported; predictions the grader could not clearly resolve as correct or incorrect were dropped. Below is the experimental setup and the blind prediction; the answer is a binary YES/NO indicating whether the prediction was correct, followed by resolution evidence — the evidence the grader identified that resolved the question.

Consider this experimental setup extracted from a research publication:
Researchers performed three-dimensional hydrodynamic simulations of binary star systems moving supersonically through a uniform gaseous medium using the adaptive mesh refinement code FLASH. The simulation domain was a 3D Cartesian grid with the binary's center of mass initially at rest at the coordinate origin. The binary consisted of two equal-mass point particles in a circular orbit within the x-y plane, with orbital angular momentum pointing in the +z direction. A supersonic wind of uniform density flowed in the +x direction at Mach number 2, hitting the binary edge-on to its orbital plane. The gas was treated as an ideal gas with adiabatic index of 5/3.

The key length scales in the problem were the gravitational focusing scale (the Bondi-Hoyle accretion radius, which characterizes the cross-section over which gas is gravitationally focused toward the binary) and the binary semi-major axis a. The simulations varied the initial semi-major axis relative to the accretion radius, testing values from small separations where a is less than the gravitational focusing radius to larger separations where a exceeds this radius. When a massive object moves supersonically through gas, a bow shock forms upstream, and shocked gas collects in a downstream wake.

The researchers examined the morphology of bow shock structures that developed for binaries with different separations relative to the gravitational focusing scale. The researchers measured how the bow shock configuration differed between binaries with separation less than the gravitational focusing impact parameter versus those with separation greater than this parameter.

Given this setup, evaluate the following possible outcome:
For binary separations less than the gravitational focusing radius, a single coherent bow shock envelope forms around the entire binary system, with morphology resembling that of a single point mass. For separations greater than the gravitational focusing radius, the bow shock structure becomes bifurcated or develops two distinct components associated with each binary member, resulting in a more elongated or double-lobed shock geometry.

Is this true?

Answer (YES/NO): YES